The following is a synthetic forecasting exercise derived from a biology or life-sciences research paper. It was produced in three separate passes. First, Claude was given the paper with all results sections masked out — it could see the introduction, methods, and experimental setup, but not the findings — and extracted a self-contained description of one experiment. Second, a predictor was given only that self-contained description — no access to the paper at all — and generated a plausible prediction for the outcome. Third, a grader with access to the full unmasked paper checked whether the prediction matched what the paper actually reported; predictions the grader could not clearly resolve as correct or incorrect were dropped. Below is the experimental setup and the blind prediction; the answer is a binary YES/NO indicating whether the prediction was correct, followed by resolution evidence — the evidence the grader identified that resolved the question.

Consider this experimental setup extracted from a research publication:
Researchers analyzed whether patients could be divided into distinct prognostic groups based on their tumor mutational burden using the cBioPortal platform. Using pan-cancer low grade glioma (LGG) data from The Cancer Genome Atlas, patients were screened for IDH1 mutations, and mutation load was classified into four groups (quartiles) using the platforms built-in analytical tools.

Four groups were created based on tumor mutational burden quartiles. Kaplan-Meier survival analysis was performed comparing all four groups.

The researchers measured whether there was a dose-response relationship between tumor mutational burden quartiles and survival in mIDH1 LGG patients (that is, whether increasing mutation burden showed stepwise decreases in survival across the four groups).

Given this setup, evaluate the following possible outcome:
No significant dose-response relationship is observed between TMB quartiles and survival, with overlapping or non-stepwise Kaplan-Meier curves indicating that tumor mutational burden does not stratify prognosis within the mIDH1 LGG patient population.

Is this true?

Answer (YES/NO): NO